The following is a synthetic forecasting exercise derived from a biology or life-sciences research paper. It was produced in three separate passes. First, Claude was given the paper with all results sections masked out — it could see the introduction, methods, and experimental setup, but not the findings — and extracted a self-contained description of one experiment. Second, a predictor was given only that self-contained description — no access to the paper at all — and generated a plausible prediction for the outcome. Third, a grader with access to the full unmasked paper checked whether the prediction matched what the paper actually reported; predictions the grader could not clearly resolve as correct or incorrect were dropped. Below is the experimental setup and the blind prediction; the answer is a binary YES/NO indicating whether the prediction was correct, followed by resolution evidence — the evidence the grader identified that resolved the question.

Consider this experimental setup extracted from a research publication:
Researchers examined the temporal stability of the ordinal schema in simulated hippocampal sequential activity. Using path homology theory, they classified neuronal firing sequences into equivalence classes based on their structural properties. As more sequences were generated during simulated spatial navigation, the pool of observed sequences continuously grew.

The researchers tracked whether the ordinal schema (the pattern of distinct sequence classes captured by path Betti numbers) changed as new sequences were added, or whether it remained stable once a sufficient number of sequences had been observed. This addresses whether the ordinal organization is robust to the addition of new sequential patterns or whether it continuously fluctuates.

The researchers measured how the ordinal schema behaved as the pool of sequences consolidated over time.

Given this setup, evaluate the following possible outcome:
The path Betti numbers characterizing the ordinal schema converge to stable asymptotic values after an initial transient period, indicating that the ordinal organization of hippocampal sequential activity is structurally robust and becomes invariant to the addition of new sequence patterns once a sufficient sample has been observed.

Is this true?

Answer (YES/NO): YES